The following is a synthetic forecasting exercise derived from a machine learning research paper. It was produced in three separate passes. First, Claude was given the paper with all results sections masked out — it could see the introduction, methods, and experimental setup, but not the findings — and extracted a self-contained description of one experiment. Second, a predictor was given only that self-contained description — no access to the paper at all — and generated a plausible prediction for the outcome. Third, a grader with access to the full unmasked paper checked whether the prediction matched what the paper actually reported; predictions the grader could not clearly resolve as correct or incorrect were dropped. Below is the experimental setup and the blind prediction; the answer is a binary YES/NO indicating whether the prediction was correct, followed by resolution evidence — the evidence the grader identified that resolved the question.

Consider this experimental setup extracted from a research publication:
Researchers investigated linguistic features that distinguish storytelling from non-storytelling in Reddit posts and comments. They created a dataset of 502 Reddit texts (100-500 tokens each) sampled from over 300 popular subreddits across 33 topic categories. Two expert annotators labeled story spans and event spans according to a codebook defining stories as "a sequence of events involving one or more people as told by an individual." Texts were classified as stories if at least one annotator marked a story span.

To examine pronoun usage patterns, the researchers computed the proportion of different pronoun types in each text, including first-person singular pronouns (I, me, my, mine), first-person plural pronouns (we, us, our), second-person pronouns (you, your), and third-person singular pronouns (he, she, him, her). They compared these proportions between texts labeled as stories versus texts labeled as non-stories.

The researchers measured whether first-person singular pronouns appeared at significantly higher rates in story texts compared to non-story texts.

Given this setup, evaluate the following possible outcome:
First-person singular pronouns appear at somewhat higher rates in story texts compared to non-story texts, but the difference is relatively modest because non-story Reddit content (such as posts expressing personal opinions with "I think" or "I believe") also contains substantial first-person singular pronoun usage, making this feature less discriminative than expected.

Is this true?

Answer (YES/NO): NO